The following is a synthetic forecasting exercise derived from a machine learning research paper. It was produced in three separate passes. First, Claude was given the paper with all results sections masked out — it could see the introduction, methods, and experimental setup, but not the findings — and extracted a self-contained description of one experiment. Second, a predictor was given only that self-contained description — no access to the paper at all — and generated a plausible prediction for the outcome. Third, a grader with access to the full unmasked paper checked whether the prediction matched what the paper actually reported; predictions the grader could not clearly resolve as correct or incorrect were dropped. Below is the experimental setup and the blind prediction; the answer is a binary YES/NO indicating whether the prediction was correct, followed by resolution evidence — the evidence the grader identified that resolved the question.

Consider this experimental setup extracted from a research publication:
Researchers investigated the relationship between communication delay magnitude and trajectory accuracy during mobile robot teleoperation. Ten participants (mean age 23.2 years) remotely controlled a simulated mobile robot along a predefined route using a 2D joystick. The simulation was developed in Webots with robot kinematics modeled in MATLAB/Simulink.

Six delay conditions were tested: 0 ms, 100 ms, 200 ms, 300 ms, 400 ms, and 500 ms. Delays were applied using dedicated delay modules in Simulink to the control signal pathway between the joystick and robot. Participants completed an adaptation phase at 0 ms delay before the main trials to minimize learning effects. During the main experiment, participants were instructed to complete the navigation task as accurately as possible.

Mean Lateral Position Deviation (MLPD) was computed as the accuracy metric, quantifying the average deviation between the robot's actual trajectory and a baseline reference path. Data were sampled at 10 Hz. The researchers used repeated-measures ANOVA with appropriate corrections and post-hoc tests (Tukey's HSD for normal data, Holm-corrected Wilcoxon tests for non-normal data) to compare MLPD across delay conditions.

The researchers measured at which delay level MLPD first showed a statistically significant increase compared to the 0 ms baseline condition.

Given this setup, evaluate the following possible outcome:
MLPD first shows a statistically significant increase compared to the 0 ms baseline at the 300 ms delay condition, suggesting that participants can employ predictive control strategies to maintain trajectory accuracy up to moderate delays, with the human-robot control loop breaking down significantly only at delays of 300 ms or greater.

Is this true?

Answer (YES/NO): YES